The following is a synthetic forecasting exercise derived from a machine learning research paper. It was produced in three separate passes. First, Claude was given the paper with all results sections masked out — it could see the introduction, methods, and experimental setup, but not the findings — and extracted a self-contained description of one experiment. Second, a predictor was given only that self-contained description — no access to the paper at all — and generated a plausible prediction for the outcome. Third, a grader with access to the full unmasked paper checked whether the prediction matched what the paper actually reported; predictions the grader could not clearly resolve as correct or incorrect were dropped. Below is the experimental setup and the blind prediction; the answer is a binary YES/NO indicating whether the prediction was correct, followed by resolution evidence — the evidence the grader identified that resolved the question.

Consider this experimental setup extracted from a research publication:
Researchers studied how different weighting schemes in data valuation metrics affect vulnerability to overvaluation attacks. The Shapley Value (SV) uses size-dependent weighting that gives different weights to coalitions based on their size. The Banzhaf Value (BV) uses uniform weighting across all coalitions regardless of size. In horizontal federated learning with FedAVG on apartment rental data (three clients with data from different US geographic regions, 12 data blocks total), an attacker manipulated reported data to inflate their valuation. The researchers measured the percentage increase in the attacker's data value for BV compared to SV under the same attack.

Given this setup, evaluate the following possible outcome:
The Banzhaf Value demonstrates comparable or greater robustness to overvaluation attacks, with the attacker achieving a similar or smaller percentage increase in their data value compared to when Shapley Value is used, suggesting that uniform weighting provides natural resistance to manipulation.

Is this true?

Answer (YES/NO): NO